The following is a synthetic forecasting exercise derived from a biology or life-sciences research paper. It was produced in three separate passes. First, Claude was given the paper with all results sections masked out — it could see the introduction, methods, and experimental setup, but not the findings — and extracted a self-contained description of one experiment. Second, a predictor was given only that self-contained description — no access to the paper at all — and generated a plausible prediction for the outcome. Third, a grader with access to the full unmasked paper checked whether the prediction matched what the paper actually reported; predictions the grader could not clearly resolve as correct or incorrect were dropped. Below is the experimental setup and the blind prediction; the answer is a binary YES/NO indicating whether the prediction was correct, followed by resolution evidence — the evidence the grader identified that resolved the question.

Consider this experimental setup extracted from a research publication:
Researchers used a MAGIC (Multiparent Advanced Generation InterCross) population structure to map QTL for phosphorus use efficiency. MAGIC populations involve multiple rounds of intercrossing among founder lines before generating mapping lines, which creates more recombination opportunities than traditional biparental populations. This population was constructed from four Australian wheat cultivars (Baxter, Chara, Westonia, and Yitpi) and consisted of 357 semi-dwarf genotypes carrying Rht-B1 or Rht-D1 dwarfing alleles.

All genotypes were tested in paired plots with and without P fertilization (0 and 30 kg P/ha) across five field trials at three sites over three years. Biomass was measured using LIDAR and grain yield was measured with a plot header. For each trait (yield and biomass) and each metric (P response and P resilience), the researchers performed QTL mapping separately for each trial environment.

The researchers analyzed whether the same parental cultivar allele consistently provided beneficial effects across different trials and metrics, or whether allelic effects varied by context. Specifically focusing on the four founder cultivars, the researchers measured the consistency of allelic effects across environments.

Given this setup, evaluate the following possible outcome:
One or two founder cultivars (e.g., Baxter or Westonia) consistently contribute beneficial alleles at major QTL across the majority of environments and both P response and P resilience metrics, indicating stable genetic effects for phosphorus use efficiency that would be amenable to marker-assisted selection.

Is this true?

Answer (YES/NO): NO